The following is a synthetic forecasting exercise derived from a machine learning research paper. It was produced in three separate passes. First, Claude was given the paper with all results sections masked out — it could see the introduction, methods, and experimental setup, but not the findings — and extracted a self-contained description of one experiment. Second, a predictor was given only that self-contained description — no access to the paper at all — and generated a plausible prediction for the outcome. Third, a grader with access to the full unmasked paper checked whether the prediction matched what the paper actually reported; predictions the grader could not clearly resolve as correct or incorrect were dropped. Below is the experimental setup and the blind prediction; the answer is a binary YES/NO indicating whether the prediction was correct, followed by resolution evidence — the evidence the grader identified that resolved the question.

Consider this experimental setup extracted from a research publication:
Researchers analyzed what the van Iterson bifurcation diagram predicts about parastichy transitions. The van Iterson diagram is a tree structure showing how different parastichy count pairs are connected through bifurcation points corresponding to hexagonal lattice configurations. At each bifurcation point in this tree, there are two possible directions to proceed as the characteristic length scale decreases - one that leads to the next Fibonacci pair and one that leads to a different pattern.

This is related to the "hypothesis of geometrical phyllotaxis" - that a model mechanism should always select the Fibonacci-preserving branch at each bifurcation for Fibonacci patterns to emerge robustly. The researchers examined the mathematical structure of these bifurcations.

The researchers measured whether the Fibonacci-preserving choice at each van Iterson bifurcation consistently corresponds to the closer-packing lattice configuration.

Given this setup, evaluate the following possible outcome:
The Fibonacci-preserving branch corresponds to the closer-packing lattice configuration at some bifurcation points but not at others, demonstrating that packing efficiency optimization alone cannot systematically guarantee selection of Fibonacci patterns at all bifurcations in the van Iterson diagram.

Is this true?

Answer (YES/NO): NO